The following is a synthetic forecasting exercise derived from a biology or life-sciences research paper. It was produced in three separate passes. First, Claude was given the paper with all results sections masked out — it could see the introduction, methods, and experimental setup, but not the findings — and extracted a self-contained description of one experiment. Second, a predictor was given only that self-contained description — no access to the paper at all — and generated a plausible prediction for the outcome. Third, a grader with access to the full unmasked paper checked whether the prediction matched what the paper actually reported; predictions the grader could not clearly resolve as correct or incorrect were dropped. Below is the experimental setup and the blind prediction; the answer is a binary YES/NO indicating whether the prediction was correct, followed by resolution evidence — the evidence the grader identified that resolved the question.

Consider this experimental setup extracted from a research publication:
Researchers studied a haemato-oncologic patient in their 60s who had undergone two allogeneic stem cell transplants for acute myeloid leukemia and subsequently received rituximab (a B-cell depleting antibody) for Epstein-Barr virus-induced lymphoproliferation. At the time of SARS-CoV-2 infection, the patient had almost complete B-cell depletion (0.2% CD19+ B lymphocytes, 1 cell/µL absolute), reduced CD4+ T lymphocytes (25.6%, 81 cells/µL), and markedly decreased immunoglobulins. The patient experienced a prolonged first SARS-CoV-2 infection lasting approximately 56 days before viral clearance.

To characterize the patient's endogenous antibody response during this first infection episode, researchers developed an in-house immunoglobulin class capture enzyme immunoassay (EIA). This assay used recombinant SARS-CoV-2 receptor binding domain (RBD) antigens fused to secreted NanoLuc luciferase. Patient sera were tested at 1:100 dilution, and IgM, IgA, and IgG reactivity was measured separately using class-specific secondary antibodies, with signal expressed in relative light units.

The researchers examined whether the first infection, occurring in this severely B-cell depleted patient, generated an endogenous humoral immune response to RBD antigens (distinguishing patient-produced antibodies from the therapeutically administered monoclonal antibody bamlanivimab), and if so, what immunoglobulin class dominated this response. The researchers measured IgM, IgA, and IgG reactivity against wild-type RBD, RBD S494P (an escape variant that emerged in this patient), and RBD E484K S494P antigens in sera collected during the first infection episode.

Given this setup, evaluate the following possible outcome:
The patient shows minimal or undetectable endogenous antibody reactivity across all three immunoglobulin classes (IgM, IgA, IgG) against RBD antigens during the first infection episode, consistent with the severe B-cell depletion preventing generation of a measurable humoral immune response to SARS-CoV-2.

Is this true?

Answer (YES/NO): NO